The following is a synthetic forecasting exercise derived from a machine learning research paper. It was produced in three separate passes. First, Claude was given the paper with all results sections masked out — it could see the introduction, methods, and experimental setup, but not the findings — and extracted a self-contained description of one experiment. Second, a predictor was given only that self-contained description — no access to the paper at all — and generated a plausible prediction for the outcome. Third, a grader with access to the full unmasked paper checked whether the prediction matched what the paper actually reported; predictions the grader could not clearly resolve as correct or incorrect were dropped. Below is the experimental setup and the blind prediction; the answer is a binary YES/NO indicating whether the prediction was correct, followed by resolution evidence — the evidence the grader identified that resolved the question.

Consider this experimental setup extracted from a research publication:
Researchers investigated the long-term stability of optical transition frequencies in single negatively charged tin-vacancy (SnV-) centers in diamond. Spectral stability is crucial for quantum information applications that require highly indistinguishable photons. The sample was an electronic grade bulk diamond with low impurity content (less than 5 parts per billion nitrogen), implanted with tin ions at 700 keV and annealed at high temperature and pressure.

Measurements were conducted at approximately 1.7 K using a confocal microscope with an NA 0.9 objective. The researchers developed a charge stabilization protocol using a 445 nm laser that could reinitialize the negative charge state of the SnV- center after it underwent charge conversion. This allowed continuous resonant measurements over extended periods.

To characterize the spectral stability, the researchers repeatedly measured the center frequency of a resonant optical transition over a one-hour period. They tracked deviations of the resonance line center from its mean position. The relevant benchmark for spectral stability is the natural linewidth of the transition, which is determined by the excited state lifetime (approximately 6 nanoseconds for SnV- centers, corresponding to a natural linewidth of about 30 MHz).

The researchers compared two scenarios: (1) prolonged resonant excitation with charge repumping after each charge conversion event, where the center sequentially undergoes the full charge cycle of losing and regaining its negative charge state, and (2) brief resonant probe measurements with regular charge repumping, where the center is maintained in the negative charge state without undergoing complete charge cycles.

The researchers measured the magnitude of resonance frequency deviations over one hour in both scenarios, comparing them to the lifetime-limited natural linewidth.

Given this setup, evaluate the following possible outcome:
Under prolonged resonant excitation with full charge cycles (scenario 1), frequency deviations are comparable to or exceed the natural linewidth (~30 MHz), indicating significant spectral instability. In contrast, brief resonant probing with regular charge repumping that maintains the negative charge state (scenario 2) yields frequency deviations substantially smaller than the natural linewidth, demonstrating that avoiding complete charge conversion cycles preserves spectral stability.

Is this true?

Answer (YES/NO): NO